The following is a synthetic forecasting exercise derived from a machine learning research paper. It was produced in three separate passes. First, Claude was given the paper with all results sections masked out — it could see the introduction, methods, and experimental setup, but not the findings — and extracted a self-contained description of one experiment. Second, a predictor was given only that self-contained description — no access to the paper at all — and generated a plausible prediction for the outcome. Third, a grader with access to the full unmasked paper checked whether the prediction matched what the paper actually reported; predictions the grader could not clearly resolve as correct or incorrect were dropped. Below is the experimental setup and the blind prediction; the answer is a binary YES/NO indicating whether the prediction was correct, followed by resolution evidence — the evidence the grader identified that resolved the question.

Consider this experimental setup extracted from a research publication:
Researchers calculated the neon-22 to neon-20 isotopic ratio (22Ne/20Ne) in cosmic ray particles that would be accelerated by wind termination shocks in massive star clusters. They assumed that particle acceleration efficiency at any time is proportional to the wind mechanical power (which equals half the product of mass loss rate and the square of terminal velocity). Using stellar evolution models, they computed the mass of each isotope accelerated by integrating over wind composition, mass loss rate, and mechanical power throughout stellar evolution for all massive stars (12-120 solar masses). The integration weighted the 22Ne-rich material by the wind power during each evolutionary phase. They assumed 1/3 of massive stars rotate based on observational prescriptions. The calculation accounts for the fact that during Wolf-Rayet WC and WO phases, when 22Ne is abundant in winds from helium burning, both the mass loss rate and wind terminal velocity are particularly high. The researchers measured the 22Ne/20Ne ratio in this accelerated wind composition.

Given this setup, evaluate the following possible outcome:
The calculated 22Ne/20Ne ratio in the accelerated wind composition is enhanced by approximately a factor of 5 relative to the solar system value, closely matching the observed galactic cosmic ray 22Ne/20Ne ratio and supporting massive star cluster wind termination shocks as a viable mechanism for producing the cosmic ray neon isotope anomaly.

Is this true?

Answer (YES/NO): NO